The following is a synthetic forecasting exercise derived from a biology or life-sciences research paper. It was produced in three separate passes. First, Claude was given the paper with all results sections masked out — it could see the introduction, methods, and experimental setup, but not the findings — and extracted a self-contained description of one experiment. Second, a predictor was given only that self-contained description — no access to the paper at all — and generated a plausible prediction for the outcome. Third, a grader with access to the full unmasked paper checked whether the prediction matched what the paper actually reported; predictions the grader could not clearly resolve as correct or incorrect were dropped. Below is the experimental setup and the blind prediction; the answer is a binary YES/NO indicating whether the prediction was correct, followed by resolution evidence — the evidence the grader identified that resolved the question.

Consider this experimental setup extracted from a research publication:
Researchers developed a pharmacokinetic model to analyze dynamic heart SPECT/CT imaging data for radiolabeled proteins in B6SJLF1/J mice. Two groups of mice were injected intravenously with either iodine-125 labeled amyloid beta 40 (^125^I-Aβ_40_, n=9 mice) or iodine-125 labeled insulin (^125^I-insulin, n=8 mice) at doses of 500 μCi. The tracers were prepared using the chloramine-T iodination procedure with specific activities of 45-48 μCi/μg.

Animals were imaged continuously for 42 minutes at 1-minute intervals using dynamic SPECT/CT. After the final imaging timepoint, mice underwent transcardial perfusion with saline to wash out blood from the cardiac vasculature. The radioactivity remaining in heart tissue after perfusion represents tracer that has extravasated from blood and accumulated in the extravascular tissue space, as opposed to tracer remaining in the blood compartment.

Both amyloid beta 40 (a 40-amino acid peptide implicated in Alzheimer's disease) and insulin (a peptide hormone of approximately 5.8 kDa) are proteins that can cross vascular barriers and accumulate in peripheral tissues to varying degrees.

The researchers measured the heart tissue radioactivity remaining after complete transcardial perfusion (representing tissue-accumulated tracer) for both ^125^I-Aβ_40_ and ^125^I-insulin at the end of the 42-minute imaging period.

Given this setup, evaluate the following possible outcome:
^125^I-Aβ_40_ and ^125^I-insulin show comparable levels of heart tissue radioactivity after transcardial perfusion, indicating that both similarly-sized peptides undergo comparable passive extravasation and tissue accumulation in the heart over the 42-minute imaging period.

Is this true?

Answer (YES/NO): NO